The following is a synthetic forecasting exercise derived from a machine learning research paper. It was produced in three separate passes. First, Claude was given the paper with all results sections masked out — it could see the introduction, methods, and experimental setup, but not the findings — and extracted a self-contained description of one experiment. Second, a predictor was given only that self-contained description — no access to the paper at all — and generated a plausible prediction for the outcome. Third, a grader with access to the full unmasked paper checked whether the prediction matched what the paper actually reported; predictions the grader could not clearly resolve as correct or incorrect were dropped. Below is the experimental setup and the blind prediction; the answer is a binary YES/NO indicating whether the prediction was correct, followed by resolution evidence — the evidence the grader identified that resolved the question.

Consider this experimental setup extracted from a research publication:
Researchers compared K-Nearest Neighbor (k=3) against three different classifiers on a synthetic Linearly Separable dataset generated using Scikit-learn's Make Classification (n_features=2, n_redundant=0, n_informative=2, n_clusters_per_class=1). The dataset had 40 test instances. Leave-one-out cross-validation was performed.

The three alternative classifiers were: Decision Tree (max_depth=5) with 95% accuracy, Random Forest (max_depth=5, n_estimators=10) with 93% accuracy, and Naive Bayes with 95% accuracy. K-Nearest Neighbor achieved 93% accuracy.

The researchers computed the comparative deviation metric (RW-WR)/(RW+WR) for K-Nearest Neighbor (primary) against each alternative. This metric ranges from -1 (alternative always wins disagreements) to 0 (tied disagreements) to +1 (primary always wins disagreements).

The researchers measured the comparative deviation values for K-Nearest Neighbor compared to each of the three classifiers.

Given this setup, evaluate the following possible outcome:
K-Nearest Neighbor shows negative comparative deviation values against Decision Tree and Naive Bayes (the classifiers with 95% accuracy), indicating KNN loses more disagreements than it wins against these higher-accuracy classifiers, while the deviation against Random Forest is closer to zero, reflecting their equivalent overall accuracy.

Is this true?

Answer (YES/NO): YES